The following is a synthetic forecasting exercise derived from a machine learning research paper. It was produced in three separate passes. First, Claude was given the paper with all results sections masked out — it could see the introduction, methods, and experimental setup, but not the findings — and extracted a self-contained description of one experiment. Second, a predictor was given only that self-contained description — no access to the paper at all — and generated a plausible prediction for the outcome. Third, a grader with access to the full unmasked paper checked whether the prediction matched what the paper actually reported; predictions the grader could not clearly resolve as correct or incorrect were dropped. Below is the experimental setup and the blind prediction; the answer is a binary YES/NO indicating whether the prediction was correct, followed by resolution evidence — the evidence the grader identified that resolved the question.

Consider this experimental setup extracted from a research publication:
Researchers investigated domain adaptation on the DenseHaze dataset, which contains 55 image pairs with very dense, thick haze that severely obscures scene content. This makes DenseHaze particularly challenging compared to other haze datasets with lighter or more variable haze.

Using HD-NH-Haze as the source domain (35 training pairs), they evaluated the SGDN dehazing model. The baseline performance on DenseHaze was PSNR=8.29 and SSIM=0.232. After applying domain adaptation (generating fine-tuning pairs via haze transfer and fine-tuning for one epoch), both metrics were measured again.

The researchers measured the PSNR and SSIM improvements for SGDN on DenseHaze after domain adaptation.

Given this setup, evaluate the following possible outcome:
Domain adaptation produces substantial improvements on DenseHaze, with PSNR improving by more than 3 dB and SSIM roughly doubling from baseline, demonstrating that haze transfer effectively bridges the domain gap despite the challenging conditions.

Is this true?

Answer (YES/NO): NO